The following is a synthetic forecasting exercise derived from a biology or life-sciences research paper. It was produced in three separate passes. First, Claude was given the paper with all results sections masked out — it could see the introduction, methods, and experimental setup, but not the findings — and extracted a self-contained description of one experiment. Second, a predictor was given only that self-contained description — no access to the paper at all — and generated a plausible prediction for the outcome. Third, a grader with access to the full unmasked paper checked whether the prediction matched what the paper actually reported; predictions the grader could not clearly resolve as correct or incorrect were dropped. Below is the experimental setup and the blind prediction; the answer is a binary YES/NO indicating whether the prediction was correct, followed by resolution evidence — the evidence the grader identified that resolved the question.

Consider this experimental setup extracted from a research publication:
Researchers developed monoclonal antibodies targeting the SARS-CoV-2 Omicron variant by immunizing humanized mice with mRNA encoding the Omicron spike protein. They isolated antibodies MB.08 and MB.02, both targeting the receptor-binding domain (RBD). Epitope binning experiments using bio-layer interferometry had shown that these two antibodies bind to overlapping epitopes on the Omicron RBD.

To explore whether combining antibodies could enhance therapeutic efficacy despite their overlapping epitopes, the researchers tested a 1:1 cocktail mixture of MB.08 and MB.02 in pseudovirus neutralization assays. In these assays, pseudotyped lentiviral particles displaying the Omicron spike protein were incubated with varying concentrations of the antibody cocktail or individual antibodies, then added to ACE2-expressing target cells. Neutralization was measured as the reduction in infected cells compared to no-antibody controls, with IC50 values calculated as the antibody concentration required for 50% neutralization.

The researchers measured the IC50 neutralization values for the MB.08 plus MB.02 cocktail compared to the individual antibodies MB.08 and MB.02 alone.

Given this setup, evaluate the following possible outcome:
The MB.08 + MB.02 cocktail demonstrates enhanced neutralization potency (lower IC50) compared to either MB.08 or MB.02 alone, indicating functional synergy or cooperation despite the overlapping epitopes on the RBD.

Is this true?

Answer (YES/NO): YES